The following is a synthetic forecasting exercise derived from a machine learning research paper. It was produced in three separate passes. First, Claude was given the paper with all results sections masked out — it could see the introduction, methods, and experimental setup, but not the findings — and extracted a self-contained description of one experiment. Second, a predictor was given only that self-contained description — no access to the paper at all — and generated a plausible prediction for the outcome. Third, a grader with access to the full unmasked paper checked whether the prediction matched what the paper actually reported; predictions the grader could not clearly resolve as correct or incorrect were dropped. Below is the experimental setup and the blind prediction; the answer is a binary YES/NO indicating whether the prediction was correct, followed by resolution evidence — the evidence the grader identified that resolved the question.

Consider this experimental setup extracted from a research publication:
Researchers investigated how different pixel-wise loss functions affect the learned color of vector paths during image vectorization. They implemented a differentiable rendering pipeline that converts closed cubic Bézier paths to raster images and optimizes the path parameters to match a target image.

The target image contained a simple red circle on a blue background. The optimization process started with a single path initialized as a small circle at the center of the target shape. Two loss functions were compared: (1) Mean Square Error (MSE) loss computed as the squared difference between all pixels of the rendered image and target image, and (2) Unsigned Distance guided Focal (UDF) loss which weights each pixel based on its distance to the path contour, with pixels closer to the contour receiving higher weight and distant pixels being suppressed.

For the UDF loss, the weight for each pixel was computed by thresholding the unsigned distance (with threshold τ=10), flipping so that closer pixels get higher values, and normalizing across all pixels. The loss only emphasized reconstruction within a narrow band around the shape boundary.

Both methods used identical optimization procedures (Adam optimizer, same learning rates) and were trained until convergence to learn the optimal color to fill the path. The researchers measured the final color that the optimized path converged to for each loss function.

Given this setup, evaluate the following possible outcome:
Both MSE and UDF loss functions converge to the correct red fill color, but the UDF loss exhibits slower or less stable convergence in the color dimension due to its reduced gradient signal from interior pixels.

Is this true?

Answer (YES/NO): NO